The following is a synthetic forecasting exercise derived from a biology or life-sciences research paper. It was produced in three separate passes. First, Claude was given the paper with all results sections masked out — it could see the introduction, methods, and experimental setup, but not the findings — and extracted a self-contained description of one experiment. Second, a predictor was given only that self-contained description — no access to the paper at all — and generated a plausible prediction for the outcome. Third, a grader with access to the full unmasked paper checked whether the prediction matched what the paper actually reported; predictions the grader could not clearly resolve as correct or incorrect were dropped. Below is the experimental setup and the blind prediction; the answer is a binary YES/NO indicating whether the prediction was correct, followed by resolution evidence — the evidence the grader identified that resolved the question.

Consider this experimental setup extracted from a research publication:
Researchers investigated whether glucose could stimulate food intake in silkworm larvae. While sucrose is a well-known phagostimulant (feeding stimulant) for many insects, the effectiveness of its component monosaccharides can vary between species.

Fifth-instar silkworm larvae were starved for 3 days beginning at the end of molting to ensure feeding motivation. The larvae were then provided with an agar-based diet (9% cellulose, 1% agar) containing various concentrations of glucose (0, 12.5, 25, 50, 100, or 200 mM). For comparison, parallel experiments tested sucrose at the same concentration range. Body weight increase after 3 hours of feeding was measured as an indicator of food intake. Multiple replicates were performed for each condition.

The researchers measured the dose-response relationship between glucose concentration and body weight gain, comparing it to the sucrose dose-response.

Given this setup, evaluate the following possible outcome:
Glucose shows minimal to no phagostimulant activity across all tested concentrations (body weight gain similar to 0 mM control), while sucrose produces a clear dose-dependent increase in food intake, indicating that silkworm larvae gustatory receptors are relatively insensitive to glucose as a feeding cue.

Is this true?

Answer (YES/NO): YES